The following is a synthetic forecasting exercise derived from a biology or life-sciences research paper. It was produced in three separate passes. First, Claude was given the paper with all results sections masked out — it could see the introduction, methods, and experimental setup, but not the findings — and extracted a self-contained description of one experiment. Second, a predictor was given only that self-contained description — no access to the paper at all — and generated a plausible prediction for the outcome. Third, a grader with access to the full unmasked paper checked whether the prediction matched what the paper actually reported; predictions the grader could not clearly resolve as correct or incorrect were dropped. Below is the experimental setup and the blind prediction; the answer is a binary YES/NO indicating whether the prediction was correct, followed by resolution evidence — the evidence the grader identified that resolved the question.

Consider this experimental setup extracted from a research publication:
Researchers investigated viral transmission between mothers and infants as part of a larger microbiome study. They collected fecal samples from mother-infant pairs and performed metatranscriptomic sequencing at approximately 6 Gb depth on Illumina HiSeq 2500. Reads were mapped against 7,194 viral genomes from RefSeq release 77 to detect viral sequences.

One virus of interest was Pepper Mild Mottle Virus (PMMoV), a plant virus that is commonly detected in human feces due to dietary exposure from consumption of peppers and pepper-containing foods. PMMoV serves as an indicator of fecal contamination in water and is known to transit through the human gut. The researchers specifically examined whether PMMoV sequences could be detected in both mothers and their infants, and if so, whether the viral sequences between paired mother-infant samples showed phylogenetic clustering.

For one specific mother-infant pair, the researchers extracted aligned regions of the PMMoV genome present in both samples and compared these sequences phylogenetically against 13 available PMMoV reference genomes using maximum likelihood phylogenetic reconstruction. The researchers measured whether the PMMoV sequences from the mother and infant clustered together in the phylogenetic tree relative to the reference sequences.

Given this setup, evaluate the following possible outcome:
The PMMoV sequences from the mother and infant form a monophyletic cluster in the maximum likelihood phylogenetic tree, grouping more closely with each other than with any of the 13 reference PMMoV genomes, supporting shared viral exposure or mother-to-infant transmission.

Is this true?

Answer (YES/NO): YES